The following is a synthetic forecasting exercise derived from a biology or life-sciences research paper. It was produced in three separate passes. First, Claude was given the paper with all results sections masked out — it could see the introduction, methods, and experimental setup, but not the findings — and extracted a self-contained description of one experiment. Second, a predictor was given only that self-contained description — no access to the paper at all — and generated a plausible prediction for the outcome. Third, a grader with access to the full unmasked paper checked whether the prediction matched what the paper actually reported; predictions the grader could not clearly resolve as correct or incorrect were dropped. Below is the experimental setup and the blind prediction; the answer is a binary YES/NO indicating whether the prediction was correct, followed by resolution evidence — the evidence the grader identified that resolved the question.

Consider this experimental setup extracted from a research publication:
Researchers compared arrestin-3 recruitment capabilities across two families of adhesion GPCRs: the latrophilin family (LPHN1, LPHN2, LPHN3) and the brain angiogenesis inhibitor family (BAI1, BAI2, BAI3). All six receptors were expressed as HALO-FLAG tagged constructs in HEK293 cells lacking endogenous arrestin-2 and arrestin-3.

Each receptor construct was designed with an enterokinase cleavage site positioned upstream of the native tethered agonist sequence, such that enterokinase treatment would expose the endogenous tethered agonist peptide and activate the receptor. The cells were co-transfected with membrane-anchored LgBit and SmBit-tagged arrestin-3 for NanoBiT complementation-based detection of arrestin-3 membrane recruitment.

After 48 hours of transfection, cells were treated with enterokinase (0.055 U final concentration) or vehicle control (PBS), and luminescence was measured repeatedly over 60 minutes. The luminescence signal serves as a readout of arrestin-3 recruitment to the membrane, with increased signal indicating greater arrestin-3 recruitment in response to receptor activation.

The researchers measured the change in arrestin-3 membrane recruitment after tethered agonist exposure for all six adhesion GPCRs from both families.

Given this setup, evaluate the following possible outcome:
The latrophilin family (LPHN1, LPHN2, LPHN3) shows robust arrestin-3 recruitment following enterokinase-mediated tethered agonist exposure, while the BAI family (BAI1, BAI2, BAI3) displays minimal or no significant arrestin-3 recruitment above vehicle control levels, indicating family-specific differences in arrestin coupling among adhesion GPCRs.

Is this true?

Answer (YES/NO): NO